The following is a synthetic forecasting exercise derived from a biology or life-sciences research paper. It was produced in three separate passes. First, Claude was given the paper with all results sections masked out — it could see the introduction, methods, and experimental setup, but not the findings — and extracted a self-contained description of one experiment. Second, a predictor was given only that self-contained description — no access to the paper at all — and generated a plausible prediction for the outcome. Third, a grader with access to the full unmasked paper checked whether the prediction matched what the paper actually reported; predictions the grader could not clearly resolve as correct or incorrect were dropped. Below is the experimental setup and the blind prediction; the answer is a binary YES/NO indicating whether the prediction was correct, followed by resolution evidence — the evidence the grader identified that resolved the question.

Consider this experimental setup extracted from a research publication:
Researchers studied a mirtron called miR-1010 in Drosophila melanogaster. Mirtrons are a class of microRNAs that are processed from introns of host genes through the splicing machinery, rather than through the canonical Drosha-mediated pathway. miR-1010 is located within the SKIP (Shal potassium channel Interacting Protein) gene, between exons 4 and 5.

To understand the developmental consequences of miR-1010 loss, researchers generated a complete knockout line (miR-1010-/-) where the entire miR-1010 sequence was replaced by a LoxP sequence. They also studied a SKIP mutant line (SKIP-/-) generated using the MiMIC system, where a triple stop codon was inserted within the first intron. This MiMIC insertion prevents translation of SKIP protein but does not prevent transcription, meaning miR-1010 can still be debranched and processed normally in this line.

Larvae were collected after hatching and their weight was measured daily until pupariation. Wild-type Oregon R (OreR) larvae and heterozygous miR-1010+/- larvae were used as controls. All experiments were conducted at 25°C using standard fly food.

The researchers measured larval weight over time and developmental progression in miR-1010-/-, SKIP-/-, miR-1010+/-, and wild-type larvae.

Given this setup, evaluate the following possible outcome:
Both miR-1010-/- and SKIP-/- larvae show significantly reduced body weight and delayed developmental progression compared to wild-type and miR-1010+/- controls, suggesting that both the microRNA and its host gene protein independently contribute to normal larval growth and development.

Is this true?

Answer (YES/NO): NO